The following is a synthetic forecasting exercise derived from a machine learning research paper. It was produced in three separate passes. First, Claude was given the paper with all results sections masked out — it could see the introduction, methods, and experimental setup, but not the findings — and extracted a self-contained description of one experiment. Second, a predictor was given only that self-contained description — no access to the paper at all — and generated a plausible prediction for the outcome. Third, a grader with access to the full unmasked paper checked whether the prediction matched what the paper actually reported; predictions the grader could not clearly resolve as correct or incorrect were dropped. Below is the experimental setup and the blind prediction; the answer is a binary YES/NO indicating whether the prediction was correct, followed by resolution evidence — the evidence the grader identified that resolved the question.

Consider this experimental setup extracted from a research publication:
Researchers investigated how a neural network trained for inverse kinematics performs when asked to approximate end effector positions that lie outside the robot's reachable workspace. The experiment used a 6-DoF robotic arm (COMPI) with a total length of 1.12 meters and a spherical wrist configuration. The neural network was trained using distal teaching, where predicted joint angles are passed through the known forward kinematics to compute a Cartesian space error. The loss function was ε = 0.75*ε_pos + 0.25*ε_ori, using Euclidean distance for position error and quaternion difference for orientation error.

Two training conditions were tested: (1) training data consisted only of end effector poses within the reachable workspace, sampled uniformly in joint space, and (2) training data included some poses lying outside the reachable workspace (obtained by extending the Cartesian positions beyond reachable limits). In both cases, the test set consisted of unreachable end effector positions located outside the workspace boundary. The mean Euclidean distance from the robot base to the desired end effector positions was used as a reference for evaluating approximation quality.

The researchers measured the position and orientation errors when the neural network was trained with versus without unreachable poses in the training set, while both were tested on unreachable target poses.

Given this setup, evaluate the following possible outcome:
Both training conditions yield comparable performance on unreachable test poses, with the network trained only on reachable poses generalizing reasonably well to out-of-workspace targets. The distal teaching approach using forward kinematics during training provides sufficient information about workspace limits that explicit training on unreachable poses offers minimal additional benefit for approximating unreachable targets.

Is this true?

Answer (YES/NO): NO